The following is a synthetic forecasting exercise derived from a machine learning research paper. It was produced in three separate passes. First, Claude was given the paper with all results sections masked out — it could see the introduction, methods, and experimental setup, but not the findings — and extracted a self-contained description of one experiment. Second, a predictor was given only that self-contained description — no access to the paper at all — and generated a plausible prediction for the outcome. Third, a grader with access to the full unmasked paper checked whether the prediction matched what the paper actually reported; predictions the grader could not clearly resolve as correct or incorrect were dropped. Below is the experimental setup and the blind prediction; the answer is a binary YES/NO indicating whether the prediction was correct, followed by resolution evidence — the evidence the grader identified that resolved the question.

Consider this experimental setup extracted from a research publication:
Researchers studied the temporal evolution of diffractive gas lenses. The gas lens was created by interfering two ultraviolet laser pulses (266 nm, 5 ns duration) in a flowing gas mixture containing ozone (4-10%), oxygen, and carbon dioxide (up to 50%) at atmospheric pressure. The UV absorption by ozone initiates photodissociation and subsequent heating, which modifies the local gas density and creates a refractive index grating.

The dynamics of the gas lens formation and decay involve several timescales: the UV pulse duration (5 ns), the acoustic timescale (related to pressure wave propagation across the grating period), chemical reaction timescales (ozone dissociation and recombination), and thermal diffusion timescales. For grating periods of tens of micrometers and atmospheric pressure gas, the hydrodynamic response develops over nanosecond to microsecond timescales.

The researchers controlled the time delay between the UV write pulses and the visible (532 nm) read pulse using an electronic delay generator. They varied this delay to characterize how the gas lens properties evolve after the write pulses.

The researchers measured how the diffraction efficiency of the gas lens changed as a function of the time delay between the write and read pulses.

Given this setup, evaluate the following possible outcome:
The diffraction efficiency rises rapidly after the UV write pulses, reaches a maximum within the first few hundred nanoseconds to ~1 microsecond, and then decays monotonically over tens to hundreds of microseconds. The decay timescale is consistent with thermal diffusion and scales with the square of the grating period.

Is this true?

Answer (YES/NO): NO